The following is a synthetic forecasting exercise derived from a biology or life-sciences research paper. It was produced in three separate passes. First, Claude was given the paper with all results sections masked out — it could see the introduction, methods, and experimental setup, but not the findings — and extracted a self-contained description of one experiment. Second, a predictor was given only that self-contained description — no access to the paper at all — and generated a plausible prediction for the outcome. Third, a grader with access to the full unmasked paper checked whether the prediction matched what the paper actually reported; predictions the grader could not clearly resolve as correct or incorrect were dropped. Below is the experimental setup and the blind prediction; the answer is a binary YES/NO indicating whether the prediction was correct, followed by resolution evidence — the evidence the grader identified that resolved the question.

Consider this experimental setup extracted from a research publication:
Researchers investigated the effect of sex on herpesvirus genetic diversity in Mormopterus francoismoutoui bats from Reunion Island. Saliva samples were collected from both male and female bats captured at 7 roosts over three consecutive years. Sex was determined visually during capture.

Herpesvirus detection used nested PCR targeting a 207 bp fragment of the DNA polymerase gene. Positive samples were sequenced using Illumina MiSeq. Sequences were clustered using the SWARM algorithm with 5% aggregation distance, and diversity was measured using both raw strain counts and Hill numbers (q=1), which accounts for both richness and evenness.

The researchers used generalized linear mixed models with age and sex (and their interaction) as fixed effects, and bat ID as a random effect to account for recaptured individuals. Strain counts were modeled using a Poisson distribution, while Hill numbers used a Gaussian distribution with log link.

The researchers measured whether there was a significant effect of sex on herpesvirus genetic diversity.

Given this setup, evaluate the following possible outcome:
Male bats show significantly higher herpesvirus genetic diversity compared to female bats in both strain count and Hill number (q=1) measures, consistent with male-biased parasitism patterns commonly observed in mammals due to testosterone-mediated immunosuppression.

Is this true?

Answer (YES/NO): NO